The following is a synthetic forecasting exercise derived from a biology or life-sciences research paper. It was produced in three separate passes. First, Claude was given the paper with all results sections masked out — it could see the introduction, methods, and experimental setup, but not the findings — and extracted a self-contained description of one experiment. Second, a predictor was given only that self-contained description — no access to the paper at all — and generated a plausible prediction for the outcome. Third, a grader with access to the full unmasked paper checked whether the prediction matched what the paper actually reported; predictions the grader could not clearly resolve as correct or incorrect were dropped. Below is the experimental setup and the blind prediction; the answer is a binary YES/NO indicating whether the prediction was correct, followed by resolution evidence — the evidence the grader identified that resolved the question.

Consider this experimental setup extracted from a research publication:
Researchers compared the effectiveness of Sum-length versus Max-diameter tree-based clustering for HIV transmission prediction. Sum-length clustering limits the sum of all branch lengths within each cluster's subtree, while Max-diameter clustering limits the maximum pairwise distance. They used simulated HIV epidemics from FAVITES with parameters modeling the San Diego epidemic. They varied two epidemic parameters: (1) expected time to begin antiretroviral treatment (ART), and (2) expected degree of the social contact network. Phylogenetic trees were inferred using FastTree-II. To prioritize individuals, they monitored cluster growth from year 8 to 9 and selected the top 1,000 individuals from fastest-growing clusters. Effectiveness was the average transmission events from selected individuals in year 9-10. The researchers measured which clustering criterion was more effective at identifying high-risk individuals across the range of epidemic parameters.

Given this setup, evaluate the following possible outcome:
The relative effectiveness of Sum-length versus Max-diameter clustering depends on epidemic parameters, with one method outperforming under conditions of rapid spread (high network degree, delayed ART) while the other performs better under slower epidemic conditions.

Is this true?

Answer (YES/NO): NO